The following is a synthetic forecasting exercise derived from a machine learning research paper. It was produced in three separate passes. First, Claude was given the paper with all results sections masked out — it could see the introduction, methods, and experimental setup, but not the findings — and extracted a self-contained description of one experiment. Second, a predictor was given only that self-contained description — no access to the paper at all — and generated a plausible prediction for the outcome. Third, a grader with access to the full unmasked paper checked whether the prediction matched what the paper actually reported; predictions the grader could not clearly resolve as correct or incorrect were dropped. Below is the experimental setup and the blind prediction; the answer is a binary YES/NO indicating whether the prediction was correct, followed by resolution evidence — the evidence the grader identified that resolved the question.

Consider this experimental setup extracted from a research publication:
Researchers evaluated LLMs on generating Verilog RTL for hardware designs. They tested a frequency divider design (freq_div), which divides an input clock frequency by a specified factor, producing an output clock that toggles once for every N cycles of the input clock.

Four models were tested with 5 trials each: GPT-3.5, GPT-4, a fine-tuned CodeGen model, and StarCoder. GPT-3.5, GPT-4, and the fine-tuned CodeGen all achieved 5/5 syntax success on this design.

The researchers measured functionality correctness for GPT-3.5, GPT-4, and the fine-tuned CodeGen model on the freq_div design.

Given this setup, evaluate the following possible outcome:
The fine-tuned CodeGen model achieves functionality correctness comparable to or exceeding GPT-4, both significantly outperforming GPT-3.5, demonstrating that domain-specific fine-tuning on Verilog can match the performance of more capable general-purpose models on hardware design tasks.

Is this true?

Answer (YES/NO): NO